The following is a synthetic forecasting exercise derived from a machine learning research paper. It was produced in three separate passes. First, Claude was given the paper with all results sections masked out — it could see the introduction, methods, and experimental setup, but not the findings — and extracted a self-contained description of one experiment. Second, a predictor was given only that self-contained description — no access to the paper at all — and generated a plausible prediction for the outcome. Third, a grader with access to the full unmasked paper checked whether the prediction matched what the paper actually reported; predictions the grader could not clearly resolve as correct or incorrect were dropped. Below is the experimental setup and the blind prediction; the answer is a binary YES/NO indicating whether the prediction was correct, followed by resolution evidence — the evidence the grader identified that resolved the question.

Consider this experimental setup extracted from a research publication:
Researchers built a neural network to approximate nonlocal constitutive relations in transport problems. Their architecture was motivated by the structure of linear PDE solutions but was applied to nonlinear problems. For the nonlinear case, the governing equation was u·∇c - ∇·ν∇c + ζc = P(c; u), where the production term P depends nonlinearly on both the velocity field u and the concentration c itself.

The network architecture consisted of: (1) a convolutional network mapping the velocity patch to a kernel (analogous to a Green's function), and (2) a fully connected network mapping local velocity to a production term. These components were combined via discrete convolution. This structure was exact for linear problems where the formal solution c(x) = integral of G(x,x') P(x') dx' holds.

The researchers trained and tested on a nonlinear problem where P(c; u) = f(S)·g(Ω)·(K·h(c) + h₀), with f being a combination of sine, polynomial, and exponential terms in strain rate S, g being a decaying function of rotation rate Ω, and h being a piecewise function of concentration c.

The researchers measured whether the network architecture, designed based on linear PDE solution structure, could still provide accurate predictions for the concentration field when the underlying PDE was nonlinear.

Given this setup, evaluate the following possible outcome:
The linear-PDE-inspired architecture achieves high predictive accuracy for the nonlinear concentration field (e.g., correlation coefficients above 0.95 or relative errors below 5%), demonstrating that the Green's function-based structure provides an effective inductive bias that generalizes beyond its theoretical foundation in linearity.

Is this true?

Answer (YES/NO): YES